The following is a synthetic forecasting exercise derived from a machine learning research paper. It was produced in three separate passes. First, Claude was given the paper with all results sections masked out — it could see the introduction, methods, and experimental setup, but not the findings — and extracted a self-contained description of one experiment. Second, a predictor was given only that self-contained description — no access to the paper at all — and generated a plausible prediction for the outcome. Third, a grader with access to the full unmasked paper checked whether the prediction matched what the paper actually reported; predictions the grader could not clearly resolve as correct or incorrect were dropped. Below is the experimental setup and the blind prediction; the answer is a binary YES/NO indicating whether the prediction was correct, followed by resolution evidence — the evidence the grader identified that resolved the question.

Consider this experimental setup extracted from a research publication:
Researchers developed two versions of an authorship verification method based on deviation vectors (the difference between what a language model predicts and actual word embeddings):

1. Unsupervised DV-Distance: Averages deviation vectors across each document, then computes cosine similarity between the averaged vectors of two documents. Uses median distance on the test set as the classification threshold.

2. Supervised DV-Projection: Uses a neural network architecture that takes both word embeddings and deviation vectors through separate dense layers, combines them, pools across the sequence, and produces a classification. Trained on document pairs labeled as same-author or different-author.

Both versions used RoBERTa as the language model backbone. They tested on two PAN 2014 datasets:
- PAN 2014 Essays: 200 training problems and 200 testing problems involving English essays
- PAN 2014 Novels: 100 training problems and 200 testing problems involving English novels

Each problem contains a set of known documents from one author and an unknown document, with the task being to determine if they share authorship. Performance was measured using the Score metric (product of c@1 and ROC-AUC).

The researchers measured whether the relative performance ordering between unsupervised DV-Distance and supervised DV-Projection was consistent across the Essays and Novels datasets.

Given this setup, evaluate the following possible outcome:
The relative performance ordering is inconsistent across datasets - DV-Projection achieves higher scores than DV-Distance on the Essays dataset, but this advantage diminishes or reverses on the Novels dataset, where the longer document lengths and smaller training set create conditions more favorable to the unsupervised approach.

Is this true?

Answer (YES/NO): YES